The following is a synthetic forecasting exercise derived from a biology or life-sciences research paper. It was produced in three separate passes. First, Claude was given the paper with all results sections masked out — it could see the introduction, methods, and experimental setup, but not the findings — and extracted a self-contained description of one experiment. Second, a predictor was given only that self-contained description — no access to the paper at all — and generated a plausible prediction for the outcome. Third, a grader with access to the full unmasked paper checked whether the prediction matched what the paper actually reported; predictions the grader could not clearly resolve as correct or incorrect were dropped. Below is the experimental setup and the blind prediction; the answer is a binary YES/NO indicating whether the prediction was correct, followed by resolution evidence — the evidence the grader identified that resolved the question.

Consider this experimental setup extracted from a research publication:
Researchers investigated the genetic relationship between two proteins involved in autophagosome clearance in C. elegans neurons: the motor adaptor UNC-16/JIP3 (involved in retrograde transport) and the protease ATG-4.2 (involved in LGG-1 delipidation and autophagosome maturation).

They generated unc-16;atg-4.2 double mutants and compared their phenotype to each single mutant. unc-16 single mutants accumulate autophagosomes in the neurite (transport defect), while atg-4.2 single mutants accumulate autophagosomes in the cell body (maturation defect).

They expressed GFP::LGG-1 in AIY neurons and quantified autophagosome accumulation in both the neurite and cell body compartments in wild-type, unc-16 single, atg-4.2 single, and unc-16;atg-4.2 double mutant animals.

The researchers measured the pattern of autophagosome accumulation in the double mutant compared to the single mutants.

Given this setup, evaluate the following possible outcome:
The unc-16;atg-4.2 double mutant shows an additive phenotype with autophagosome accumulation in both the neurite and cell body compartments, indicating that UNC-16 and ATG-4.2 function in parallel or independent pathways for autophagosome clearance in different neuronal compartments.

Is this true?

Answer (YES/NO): NO